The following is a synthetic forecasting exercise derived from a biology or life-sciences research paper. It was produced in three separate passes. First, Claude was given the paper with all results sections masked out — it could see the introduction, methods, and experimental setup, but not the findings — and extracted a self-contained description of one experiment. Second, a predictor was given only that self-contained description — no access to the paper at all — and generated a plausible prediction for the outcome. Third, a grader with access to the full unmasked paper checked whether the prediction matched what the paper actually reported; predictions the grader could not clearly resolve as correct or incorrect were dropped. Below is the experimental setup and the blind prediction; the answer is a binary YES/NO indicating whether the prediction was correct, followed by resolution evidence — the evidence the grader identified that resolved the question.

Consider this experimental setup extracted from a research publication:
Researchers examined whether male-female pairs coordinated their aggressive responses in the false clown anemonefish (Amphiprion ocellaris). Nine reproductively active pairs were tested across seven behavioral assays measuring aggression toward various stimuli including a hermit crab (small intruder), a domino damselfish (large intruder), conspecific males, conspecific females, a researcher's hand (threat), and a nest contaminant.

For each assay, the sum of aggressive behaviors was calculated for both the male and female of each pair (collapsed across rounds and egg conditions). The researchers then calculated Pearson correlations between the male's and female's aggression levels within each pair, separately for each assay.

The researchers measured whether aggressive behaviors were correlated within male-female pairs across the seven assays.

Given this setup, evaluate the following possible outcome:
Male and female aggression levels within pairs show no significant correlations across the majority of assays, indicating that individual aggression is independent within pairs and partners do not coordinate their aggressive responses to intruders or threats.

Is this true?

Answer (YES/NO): YES